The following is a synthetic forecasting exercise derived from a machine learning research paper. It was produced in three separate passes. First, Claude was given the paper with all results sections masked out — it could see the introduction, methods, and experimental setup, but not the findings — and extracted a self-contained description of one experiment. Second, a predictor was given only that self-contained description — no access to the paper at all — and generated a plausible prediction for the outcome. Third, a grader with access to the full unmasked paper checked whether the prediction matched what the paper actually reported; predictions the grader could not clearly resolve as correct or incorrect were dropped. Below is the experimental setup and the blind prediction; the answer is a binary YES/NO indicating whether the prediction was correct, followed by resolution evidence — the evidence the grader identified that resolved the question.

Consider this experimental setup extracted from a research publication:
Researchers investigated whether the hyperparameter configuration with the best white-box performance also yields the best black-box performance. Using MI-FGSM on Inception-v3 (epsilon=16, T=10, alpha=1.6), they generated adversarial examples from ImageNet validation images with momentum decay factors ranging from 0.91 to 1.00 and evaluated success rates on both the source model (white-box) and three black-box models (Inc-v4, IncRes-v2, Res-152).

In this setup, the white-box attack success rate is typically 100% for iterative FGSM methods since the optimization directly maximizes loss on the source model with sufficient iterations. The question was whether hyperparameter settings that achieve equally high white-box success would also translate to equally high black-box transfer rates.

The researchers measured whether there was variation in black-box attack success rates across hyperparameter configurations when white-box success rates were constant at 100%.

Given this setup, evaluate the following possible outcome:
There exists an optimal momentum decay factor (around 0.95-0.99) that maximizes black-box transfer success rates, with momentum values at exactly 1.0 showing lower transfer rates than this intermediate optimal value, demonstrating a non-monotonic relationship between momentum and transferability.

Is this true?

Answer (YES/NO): NO